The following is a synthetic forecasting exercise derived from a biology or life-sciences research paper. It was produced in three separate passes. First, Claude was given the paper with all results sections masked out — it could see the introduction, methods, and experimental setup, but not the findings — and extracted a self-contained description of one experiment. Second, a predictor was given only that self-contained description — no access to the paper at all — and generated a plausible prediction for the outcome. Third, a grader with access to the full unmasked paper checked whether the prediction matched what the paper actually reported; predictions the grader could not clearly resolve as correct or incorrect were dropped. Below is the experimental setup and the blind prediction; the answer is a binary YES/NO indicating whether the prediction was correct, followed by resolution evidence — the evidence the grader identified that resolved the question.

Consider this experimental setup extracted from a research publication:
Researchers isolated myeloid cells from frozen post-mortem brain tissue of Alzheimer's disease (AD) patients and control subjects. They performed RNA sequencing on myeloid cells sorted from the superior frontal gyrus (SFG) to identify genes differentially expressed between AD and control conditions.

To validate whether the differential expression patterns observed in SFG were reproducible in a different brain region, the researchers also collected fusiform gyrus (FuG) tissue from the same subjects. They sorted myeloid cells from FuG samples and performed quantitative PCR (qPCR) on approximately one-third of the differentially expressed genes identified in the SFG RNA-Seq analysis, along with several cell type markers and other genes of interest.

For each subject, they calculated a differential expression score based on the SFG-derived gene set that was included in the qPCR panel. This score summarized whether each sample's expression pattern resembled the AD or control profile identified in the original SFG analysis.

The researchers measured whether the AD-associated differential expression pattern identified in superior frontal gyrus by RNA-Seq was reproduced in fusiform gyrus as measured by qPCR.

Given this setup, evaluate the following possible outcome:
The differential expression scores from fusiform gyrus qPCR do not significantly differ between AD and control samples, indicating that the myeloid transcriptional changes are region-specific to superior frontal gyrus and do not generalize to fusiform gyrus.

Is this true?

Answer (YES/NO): NO